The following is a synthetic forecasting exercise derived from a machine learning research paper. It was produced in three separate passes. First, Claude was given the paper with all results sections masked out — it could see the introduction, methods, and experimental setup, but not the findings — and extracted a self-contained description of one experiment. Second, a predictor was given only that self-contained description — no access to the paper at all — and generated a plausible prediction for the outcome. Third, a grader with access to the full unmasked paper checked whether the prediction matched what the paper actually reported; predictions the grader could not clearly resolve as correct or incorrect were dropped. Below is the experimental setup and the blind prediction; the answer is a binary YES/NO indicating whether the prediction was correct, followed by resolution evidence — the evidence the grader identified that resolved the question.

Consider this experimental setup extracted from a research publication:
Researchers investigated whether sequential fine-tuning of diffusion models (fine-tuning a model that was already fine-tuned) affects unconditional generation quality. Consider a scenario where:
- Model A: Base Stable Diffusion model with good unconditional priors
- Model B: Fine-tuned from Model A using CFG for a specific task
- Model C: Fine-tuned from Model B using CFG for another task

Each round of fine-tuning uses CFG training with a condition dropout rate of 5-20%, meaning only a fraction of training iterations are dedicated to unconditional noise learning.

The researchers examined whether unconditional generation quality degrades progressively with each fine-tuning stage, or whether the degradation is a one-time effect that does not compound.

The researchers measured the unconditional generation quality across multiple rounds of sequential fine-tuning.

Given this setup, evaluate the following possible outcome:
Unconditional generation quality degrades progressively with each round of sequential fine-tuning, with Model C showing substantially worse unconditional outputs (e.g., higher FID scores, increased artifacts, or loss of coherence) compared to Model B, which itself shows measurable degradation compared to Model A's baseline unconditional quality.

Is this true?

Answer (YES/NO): YES